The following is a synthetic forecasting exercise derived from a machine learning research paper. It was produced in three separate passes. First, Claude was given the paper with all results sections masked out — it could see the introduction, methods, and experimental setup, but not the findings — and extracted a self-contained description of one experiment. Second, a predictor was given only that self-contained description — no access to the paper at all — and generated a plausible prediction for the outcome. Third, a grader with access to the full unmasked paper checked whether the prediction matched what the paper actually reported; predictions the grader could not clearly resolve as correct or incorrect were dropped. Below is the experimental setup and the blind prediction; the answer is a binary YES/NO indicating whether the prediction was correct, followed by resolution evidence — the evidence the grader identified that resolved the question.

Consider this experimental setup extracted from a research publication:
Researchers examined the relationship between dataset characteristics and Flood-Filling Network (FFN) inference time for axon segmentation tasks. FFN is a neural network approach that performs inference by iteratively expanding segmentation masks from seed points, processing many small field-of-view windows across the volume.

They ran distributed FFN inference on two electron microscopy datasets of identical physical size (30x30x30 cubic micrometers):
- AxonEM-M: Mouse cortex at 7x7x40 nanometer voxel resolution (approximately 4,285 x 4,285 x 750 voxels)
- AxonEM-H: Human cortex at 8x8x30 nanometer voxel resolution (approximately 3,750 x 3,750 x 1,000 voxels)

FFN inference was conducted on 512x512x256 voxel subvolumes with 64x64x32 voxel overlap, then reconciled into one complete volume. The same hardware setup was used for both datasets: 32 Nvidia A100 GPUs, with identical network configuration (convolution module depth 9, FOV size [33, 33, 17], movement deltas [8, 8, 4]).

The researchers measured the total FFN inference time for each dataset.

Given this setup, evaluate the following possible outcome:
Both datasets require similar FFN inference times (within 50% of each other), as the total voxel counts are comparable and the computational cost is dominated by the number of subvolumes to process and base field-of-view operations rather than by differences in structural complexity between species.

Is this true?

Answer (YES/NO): YES